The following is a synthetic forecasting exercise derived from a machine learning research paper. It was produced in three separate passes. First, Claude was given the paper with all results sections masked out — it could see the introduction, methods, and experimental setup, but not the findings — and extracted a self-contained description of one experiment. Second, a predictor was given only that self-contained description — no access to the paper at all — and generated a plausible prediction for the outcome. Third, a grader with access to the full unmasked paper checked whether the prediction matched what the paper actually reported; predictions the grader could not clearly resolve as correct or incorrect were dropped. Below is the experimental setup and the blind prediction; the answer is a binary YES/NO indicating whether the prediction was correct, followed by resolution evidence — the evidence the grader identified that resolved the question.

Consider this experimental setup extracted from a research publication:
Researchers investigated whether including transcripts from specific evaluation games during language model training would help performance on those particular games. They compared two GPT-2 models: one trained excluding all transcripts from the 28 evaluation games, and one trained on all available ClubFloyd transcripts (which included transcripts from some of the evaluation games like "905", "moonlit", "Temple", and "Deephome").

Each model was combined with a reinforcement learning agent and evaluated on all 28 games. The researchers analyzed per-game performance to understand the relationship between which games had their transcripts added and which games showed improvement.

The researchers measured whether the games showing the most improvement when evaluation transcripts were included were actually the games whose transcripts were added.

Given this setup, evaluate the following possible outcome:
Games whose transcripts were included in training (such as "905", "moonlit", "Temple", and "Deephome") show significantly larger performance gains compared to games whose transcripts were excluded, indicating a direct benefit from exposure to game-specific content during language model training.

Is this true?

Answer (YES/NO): NO